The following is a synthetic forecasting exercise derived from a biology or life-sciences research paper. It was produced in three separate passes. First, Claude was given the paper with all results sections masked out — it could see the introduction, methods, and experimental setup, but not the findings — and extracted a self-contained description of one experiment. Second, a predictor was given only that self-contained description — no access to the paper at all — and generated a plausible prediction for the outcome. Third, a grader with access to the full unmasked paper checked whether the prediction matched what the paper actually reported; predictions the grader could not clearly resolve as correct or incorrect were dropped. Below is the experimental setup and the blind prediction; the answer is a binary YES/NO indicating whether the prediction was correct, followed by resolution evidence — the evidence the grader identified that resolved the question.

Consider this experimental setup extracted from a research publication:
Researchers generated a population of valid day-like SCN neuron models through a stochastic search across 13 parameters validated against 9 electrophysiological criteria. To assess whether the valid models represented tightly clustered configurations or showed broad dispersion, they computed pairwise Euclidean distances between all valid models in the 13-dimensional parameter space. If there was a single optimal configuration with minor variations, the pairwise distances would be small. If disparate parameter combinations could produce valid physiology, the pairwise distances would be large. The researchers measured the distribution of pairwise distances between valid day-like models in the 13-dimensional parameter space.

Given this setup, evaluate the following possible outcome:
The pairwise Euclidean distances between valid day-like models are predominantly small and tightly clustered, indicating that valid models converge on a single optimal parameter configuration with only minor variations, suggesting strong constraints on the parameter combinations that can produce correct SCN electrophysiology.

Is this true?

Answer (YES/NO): NO